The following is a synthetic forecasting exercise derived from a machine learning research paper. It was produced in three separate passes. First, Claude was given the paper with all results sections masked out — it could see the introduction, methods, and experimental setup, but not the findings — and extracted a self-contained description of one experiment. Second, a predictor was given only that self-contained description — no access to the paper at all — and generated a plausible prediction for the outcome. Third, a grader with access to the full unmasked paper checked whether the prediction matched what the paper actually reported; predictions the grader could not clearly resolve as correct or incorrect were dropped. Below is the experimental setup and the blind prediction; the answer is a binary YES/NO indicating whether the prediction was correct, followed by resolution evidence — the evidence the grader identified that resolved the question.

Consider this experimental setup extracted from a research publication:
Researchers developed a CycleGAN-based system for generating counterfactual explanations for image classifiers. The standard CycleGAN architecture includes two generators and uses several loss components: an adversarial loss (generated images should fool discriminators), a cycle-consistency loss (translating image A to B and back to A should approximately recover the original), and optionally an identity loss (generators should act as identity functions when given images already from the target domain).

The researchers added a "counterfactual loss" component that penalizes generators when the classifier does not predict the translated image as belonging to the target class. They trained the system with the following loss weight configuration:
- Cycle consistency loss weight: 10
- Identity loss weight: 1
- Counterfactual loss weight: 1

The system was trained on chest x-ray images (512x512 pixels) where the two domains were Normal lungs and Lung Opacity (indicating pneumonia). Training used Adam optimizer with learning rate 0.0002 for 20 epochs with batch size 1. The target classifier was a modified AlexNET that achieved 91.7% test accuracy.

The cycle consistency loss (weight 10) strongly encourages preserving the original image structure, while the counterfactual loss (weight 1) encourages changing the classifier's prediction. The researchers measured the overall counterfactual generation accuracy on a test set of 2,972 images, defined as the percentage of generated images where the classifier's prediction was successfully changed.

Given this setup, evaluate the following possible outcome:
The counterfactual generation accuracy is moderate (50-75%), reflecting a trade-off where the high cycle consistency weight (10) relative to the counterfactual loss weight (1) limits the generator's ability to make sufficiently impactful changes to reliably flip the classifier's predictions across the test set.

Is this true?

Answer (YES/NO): NO